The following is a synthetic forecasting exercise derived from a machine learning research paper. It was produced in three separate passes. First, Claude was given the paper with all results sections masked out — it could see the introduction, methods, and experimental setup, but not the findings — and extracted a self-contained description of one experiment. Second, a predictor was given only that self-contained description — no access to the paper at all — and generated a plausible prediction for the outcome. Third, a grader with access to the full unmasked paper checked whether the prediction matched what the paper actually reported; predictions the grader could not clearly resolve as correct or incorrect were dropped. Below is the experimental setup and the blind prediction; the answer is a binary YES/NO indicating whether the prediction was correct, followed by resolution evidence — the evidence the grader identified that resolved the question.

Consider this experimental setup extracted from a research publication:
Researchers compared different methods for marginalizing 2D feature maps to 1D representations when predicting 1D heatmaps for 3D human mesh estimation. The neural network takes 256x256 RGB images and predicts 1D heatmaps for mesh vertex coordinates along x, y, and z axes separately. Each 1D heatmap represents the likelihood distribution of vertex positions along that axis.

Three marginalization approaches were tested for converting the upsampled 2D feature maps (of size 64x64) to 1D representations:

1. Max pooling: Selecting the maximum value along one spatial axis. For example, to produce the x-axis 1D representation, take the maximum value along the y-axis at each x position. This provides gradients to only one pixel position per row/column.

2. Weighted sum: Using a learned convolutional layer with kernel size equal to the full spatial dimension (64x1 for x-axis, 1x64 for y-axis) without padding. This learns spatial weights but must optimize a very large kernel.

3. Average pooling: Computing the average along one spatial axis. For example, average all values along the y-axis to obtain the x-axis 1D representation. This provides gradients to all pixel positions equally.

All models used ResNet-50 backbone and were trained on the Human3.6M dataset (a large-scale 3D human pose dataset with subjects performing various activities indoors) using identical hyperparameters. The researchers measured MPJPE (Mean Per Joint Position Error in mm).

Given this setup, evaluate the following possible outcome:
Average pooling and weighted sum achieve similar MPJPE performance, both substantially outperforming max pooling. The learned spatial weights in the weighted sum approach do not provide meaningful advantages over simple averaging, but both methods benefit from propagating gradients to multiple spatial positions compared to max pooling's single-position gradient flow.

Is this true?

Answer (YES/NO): NO